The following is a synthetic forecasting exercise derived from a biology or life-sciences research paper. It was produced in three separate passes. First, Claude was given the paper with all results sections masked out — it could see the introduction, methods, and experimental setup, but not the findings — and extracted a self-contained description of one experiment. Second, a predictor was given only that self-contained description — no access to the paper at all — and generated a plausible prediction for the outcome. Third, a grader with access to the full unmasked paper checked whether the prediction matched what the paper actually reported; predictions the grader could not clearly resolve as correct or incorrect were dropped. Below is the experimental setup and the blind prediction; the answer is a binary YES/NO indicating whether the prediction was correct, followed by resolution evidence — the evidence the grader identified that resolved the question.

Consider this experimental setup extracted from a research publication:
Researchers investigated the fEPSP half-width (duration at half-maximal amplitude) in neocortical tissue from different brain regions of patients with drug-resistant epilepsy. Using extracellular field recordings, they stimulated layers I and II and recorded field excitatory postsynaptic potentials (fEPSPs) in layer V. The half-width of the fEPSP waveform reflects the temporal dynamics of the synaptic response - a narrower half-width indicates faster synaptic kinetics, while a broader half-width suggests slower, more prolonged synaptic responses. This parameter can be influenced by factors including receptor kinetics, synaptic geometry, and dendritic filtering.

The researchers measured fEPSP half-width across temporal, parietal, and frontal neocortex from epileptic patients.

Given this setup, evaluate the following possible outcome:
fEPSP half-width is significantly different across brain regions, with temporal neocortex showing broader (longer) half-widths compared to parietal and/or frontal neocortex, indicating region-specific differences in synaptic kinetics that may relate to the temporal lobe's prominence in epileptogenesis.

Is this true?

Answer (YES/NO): NO